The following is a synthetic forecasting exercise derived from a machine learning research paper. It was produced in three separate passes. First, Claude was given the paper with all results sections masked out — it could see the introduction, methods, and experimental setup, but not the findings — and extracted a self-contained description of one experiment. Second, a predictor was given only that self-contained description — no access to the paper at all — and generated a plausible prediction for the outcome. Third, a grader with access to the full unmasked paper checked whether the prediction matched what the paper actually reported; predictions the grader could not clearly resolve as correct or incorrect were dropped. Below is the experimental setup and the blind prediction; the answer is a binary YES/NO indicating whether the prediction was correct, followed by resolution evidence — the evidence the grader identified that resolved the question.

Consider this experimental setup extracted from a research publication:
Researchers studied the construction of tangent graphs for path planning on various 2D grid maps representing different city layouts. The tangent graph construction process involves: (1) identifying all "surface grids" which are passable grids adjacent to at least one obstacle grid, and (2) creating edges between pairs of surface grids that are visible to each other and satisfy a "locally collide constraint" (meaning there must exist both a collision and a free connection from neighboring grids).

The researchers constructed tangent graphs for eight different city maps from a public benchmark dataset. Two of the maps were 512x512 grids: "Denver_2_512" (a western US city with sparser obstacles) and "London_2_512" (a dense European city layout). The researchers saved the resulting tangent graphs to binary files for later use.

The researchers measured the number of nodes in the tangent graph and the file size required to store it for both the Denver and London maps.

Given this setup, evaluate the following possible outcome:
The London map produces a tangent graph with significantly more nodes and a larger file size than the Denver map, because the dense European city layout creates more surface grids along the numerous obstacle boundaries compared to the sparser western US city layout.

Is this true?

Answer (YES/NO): YES